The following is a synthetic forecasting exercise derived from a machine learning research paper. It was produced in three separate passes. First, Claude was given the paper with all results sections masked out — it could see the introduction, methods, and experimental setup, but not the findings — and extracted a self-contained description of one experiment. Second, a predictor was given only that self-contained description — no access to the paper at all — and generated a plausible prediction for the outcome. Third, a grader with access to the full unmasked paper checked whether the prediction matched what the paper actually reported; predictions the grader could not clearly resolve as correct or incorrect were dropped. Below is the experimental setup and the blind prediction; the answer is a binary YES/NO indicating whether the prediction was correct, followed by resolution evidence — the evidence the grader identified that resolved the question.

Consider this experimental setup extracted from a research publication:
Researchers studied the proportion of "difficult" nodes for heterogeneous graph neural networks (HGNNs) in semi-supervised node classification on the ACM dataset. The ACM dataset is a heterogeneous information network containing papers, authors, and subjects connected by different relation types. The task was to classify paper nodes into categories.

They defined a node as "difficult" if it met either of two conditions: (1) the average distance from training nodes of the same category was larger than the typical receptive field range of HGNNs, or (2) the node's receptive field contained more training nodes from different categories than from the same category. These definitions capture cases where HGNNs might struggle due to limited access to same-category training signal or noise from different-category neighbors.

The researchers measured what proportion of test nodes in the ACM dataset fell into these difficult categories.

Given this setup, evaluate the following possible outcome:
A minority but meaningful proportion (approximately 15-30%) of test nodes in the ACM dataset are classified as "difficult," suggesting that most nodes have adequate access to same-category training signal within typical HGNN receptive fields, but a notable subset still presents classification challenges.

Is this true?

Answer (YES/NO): NO